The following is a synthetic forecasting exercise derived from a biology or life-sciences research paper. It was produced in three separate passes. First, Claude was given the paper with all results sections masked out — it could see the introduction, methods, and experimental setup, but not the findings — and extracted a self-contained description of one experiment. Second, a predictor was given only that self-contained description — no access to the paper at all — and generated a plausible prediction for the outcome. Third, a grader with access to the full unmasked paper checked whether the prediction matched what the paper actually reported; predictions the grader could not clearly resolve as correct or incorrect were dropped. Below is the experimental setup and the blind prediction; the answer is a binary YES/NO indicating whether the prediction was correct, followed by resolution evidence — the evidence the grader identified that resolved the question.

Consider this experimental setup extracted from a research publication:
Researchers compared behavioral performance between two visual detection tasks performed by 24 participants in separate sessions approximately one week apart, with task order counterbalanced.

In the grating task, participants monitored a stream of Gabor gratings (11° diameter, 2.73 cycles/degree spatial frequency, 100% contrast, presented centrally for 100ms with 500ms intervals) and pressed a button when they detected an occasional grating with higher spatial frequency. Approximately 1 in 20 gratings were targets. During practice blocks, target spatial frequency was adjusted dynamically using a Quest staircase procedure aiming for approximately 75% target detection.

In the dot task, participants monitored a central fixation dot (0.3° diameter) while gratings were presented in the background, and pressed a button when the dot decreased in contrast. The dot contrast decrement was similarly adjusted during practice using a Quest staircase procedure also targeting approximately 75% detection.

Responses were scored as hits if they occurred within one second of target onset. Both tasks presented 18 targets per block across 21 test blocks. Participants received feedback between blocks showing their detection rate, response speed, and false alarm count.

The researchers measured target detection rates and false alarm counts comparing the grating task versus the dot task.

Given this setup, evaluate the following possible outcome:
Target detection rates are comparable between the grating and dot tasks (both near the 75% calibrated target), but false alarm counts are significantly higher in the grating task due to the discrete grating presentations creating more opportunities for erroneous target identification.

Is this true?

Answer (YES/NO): NO